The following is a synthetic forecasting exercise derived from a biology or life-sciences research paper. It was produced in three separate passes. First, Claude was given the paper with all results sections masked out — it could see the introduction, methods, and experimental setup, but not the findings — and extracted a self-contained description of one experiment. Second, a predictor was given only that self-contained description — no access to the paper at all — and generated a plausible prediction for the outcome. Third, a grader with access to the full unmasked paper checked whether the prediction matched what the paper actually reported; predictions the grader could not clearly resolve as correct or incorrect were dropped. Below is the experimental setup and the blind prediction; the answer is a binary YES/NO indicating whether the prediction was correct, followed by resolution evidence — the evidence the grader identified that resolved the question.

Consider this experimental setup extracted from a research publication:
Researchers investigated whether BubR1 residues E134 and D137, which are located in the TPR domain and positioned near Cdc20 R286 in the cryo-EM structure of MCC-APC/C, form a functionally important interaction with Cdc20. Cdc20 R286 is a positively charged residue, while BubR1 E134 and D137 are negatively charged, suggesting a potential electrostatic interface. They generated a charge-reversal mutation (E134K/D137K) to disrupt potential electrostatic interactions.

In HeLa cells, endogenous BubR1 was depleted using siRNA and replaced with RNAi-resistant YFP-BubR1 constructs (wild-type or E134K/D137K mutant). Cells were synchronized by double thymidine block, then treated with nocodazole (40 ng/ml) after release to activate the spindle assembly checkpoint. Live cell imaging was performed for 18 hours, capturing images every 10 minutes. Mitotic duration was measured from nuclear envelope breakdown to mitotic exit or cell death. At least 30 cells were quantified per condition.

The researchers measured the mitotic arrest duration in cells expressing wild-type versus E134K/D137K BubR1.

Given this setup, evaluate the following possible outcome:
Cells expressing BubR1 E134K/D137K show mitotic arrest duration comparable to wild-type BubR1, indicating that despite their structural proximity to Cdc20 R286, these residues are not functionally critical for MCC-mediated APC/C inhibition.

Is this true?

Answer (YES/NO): NO